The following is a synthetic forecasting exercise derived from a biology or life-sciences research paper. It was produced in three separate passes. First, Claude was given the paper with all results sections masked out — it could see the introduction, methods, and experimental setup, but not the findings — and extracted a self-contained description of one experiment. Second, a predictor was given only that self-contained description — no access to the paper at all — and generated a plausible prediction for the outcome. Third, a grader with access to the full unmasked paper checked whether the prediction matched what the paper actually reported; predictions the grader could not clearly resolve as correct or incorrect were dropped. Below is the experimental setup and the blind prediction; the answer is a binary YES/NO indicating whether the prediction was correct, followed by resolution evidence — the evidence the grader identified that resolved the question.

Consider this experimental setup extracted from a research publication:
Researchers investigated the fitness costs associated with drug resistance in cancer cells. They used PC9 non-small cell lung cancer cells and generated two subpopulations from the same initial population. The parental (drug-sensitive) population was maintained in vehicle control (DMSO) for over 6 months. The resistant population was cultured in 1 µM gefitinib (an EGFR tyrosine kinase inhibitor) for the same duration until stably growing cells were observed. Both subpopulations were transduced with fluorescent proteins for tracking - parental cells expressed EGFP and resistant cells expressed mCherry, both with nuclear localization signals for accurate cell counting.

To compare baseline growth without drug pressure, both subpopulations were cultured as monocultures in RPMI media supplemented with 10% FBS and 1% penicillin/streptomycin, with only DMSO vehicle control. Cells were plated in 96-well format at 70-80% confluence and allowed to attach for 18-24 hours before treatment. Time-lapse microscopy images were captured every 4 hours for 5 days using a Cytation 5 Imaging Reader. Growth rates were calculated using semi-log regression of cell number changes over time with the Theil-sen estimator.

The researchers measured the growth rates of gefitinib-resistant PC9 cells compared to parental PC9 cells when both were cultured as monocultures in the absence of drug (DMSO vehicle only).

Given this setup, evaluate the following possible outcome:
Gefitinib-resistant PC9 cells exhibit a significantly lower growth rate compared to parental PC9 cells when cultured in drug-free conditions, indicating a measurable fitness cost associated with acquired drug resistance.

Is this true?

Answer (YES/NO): YES